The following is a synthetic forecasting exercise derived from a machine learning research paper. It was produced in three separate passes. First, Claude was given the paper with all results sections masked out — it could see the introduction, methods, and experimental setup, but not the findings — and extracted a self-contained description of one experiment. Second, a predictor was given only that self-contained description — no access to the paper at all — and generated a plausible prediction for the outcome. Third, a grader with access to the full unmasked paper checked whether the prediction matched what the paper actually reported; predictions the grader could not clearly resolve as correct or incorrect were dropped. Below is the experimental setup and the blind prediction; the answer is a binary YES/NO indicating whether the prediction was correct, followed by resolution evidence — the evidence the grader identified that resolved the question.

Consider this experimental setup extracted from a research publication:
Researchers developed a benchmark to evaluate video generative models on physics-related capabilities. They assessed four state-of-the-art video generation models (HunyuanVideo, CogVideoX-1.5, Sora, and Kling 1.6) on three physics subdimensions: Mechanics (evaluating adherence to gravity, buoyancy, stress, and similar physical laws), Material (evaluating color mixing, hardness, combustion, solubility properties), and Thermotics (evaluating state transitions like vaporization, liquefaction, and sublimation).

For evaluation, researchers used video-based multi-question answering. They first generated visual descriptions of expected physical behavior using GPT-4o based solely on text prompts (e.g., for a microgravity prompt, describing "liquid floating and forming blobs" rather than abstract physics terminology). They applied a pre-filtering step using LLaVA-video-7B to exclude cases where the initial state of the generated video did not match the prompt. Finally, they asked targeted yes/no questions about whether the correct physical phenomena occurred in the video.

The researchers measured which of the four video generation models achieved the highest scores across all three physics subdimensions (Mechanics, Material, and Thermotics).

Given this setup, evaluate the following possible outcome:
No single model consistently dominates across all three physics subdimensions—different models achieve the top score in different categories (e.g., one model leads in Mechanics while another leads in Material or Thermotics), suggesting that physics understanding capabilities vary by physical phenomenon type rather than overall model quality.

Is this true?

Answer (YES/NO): NO